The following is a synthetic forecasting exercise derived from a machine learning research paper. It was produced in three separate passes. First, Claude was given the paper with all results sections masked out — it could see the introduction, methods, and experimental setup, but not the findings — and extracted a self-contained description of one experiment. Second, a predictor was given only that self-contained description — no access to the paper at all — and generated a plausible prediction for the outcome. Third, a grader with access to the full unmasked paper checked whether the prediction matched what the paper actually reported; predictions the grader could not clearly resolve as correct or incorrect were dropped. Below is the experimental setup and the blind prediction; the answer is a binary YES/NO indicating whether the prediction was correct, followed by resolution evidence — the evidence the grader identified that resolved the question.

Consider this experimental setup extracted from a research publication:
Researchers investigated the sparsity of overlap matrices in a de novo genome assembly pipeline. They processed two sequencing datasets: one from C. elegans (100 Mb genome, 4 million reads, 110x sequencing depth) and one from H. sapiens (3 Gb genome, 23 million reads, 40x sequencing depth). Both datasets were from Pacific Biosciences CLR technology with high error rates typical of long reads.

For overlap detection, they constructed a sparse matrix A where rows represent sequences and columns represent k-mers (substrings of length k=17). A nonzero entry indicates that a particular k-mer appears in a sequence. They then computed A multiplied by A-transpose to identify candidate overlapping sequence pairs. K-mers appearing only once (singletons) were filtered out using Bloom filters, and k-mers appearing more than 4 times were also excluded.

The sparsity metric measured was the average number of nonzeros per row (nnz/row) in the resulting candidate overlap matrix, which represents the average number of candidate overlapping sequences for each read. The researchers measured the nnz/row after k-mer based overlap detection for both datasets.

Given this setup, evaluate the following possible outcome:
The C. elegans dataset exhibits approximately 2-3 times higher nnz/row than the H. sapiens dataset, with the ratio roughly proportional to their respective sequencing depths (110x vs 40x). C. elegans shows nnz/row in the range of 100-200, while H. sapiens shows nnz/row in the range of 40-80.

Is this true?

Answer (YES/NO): NO